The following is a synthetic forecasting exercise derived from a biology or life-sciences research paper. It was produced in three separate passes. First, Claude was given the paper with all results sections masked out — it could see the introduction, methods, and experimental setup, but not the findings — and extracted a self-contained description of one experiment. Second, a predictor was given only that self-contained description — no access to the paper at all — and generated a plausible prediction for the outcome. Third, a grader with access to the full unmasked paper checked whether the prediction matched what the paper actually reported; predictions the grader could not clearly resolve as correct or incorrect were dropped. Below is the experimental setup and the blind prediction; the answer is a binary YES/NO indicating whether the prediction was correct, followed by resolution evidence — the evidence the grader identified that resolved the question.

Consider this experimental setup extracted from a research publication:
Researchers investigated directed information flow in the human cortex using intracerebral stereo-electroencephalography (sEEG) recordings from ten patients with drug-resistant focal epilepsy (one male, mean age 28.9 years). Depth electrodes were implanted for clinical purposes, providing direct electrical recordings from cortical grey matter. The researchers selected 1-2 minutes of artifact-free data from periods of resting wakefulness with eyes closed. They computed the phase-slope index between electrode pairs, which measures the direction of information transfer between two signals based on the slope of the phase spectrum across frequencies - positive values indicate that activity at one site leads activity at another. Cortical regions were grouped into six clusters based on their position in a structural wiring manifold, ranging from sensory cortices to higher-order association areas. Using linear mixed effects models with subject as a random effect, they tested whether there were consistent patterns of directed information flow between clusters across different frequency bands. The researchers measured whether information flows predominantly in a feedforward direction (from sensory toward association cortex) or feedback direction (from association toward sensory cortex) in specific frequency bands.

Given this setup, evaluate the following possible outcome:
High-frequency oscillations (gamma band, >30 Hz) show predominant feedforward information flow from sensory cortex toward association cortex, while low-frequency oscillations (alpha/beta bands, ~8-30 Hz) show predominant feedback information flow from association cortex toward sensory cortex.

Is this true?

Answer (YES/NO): NO